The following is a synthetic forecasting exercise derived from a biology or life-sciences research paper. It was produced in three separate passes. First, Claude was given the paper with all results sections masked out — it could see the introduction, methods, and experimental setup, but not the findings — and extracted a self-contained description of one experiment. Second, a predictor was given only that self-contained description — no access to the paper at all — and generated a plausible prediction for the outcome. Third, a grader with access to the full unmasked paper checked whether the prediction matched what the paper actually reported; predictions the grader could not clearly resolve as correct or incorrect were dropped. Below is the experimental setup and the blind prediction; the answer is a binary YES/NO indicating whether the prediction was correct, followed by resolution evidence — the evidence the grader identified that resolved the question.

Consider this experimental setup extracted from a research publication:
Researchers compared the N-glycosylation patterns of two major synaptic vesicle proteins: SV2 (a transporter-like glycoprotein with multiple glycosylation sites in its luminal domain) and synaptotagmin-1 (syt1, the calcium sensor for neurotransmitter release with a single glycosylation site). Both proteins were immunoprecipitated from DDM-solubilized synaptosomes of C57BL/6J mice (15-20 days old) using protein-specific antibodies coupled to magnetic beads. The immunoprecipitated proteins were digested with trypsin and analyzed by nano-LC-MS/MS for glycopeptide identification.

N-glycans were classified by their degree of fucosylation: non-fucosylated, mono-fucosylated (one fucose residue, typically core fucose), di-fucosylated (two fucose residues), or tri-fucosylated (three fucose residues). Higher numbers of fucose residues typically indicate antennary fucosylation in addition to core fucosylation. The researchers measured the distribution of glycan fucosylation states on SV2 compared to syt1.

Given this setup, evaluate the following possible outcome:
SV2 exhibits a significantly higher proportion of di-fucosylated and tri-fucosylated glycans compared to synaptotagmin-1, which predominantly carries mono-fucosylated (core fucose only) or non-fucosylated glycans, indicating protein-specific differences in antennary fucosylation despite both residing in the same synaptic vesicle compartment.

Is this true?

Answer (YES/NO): YES